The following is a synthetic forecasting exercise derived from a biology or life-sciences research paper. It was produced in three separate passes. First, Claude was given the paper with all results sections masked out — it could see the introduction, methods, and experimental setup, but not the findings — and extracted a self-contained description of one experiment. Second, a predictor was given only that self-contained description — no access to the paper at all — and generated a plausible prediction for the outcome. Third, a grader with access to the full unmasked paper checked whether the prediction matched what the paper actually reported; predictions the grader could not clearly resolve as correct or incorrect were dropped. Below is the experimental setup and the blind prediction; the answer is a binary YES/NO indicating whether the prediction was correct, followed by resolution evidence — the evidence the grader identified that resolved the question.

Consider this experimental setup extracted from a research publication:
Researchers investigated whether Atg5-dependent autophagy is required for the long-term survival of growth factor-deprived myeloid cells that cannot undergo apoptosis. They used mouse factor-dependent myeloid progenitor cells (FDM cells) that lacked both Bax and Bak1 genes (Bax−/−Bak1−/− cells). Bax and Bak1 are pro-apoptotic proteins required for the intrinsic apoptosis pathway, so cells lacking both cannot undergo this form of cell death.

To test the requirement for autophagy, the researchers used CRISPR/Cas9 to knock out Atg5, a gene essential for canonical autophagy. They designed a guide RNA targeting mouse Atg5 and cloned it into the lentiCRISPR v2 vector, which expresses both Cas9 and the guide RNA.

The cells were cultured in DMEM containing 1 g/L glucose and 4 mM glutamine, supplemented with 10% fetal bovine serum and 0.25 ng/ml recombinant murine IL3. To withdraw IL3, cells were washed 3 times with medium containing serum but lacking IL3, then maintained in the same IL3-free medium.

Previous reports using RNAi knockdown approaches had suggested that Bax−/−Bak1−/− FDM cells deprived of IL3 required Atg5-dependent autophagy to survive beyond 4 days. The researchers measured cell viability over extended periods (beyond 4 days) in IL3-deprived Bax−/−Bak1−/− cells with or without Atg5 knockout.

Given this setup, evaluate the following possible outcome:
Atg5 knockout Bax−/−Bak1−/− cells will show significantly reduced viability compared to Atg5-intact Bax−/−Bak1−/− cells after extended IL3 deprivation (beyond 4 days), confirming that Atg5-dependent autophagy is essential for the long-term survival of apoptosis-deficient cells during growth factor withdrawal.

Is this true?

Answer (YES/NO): NO